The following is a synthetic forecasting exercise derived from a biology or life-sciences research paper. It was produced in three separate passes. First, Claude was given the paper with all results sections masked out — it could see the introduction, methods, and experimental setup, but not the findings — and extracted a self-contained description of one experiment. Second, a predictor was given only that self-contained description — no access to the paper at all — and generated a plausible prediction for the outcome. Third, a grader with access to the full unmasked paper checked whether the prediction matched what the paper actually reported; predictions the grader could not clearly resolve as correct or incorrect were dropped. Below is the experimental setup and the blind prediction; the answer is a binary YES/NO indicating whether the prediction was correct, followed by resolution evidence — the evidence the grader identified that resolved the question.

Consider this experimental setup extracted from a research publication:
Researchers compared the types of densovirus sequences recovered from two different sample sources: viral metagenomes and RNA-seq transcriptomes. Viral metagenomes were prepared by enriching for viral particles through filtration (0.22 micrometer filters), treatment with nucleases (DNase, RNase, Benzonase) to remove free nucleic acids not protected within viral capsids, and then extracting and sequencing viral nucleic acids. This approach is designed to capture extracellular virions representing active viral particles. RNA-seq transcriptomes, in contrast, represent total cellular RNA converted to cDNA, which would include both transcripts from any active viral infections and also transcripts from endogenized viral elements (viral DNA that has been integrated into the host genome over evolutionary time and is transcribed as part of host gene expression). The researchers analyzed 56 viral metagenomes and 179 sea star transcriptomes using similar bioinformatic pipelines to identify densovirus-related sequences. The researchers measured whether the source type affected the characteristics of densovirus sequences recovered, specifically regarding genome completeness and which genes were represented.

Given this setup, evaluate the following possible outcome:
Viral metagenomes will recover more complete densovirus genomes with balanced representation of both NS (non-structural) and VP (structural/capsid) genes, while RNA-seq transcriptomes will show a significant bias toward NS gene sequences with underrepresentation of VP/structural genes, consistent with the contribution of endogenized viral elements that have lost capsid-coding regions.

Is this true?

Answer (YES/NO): YES